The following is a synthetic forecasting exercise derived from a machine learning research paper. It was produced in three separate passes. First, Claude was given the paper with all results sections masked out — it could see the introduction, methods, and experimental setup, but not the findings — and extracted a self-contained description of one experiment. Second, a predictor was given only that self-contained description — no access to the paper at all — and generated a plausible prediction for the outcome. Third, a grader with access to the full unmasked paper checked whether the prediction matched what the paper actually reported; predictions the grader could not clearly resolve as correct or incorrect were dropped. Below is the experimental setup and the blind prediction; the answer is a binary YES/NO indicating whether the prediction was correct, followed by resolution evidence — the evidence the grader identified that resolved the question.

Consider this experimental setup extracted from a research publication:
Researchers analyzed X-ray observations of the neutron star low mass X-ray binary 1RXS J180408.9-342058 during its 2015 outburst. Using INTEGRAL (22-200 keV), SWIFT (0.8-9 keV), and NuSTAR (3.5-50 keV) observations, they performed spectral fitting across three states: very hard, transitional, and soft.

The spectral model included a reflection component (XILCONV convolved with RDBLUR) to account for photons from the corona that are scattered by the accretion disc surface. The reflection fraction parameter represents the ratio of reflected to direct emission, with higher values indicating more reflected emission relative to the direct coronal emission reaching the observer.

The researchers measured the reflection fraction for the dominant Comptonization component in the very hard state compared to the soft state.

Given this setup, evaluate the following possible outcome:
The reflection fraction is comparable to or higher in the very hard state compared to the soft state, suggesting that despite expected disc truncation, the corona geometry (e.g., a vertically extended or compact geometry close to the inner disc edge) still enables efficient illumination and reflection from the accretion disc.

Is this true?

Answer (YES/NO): NO